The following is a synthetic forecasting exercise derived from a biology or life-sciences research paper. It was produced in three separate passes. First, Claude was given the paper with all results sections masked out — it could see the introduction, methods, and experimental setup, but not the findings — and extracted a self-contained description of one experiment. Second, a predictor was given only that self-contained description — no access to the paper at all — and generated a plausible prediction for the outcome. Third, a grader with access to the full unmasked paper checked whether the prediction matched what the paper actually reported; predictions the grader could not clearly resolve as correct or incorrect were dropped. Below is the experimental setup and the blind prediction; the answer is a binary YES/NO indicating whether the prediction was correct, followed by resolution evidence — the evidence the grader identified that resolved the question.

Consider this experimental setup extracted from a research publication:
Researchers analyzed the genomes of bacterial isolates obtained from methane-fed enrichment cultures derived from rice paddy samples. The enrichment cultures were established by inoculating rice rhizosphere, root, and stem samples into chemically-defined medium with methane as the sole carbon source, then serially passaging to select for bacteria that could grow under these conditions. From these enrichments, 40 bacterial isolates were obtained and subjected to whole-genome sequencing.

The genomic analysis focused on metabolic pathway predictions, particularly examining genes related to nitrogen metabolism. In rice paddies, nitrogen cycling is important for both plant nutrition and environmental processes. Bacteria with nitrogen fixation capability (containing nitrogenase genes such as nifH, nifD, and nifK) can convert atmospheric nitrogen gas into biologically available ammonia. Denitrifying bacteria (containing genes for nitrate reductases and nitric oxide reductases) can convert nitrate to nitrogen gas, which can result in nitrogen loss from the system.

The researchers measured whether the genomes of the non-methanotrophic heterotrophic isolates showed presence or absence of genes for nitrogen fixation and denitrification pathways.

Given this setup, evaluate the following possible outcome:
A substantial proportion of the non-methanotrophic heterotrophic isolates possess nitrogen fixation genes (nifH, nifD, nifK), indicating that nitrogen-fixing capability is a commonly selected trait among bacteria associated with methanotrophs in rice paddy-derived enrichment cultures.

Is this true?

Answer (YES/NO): NO